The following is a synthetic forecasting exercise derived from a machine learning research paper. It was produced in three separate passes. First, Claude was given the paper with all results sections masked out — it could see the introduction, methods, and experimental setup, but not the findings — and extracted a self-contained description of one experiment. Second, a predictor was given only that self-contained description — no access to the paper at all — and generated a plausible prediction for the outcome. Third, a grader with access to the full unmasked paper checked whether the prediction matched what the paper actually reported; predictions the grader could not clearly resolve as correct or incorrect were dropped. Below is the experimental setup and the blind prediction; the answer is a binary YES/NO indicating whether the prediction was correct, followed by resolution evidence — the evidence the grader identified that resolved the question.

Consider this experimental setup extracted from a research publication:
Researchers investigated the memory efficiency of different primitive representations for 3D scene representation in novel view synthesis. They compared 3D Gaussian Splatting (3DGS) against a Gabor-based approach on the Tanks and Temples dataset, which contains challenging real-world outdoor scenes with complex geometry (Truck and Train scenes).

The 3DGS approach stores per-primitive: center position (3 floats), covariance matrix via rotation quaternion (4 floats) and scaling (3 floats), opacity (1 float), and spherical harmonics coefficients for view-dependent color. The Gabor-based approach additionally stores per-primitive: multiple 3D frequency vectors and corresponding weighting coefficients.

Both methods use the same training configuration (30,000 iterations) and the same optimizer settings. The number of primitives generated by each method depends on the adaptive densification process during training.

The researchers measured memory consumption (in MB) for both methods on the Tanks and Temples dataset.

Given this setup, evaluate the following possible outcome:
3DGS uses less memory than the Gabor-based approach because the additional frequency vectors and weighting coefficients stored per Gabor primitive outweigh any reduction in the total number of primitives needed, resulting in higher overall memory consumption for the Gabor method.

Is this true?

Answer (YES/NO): NO